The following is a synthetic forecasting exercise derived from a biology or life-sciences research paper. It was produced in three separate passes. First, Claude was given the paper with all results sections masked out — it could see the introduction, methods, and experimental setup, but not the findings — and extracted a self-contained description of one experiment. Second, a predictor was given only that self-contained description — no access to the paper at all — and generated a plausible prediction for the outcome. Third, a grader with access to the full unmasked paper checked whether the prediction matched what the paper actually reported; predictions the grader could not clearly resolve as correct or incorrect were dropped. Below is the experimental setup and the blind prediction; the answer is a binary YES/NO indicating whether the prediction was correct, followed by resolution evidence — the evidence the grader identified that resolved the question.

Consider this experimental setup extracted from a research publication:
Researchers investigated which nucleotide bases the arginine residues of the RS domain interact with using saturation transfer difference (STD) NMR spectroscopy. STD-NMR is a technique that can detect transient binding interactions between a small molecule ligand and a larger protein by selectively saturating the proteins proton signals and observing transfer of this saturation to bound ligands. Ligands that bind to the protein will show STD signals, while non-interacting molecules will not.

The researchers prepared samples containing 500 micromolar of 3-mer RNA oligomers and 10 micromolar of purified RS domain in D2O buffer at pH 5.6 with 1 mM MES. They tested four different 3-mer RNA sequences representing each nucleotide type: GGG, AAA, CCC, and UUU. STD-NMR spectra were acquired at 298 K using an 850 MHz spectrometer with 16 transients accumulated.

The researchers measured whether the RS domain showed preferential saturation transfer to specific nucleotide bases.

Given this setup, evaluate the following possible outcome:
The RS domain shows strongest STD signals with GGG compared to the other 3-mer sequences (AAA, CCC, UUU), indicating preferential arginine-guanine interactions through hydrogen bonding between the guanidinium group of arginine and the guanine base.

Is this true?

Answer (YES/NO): YES